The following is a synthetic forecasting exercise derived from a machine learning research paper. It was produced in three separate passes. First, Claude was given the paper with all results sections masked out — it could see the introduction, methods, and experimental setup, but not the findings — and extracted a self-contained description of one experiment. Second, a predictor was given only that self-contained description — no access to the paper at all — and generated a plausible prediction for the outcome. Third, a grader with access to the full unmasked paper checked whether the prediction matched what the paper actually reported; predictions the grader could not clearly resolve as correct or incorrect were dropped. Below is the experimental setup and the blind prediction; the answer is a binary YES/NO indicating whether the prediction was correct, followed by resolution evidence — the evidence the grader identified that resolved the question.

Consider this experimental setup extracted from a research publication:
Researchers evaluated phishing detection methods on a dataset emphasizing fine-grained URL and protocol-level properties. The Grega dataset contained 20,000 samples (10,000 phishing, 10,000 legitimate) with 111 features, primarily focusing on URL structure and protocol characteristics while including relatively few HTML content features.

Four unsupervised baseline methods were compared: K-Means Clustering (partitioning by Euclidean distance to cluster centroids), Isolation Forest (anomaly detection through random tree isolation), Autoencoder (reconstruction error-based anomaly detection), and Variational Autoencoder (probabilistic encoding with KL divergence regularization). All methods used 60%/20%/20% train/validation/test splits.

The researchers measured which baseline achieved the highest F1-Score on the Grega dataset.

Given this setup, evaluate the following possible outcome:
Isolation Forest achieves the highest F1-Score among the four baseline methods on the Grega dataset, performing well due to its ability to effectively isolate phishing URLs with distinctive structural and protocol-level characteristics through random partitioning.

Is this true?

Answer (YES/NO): NO